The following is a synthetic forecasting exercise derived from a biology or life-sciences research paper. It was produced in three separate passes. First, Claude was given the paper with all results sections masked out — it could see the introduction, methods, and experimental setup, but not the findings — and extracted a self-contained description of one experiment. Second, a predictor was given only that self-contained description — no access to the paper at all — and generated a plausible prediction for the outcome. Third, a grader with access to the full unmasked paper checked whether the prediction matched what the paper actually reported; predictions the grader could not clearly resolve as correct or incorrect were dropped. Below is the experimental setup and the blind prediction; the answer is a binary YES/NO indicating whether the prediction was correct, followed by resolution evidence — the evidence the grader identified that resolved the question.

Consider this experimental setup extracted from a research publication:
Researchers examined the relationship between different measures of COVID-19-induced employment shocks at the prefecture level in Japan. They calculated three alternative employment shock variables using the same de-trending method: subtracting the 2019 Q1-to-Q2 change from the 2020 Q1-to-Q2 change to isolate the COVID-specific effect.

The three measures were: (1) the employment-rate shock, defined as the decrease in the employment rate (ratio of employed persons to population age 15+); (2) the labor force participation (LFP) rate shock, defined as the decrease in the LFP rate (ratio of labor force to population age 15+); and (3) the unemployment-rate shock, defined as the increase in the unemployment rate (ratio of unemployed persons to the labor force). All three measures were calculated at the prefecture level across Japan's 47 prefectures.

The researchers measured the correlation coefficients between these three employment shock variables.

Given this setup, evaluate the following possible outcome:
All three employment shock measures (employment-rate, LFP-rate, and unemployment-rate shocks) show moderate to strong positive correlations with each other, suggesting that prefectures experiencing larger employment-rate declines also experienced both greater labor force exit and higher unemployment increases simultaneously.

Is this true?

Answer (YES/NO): NO